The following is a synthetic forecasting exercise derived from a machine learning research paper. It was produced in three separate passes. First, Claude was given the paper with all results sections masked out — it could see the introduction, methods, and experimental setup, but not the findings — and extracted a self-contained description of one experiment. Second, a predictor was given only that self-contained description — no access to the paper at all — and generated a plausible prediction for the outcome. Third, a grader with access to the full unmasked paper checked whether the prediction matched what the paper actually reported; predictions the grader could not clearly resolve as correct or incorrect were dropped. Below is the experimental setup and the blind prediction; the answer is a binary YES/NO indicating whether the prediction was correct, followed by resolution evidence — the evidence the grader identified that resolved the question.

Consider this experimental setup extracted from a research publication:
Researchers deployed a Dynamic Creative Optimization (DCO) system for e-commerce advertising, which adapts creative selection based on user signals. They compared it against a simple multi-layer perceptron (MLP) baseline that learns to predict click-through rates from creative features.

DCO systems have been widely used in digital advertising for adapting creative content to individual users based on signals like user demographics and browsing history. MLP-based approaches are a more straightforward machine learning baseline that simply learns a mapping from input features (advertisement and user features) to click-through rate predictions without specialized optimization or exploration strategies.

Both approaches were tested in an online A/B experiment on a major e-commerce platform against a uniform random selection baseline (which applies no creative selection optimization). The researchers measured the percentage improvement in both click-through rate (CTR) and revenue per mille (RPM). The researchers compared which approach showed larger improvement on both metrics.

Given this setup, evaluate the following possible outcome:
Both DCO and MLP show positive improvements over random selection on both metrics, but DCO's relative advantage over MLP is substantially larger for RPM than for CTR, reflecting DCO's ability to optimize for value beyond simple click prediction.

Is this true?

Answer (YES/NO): NO